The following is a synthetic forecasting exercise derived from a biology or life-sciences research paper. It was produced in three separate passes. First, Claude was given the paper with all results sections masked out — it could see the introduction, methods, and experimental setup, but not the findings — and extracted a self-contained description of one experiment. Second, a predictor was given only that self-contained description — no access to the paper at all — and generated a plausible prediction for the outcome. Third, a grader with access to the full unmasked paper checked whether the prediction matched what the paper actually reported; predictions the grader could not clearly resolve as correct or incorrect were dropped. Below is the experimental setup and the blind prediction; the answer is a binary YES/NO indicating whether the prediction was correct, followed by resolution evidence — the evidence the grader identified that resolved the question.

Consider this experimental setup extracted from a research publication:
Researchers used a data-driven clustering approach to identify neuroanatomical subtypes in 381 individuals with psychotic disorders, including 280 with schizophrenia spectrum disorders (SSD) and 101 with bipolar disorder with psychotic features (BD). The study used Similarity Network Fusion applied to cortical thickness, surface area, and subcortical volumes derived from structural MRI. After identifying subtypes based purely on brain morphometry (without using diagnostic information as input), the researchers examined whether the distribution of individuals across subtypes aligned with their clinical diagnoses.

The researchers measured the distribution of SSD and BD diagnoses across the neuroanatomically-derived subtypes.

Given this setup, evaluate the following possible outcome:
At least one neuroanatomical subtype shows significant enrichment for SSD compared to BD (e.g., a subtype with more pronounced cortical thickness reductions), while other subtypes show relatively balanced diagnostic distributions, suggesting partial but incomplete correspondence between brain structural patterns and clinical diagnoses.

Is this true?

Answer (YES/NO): YES